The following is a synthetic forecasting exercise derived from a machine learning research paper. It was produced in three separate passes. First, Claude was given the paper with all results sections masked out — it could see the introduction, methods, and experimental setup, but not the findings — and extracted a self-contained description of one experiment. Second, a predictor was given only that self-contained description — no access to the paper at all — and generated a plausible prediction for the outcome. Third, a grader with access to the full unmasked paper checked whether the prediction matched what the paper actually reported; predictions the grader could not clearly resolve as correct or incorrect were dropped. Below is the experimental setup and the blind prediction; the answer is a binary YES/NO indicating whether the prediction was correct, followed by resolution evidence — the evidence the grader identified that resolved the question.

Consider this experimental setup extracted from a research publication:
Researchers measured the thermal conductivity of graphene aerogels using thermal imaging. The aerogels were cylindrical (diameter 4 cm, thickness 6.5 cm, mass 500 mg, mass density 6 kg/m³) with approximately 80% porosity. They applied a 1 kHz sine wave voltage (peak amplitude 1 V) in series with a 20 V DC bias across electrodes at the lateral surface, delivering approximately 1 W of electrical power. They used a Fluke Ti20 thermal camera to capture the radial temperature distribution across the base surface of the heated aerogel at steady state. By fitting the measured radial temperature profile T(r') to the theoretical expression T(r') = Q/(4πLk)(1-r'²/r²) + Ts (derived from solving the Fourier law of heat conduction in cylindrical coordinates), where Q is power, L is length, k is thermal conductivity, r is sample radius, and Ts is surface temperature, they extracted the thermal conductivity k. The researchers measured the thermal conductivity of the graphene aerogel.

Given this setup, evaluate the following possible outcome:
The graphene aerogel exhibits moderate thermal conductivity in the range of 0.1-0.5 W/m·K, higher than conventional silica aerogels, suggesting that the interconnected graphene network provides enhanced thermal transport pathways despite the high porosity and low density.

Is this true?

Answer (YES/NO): YES